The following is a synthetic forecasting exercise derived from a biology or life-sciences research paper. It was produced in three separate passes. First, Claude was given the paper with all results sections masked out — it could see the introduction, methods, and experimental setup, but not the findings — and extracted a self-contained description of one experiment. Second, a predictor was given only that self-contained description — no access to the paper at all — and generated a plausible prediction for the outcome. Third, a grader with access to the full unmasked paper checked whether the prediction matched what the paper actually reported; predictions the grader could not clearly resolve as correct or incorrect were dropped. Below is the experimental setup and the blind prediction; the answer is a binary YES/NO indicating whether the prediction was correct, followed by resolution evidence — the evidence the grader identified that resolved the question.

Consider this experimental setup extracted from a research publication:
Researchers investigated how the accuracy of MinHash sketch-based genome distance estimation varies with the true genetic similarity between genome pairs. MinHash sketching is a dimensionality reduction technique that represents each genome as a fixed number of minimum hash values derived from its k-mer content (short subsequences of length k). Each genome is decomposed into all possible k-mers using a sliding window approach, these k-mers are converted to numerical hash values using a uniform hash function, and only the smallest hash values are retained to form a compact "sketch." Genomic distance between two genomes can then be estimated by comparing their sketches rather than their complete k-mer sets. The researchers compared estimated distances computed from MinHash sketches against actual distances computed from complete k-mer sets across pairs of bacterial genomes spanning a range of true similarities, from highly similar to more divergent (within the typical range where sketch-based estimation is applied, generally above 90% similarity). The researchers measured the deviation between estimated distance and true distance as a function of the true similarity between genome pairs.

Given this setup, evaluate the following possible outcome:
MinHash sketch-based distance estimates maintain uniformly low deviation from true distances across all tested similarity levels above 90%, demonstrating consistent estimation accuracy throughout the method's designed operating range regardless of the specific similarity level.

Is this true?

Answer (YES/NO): NO